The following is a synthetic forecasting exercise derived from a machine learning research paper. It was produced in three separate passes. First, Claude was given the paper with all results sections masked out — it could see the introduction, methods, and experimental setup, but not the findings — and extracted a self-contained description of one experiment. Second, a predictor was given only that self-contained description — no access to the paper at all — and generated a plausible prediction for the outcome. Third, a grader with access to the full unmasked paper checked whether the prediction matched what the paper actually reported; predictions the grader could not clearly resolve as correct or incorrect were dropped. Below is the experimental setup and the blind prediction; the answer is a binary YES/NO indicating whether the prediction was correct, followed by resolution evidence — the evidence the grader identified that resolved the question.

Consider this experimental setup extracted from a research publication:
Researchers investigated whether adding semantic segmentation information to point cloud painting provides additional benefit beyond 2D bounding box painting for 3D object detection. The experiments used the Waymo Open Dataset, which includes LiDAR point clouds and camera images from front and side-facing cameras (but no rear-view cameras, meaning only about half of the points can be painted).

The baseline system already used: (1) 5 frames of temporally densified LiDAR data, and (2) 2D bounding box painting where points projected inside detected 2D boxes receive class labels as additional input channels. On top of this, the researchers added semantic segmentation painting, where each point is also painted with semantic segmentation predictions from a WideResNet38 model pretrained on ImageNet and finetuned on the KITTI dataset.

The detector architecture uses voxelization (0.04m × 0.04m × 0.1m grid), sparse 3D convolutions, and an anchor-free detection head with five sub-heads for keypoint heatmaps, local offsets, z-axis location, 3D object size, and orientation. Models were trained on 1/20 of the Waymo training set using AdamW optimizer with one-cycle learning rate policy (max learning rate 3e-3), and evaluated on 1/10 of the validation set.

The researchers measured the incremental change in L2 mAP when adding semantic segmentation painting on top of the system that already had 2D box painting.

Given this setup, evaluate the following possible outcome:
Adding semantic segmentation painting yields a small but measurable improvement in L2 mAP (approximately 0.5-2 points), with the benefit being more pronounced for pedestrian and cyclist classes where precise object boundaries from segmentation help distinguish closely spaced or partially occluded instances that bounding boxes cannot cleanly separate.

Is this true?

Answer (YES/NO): NO